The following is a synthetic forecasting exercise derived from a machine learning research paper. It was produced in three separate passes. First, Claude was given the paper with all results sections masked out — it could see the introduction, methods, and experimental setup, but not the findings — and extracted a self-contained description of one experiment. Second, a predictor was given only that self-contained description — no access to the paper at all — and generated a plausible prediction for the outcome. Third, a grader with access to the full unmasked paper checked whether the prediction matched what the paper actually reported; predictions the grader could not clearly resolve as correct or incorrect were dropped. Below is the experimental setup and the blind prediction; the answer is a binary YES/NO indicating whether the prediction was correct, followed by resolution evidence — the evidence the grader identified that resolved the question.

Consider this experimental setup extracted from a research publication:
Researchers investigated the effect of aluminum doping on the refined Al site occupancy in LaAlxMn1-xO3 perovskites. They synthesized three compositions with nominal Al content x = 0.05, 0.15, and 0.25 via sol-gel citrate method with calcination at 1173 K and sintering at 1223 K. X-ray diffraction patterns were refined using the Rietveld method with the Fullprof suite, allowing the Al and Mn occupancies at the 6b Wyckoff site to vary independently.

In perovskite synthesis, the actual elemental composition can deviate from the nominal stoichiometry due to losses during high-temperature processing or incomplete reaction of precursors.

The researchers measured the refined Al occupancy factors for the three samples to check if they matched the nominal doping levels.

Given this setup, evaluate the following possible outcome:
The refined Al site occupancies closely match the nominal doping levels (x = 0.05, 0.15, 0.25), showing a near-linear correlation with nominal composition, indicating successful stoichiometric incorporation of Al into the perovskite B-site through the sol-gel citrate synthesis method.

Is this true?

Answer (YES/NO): NO